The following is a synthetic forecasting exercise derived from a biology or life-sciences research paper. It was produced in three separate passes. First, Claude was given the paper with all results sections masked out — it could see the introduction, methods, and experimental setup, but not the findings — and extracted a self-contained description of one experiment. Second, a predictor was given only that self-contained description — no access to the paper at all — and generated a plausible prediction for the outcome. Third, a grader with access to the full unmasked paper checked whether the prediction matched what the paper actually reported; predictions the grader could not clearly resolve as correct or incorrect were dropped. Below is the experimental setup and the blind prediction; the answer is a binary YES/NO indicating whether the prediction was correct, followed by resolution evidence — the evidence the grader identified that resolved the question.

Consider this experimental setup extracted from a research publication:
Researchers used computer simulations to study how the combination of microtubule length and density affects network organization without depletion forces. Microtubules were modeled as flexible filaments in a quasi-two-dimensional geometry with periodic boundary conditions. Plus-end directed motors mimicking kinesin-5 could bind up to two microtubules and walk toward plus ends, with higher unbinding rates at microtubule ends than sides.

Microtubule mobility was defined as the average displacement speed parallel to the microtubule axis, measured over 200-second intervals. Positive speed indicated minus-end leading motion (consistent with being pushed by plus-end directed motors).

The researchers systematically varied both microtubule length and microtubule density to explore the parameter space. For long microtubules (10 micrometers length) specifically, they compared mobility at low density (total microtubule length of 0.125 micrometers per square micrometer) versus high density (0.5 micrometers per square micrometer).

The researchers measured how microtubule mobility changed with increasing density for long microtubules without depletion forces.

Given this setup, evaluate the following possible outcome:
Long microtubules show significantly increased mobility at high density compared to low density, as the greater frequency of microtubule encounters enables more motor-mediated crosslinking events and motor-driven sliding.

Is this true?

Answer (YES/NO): YES